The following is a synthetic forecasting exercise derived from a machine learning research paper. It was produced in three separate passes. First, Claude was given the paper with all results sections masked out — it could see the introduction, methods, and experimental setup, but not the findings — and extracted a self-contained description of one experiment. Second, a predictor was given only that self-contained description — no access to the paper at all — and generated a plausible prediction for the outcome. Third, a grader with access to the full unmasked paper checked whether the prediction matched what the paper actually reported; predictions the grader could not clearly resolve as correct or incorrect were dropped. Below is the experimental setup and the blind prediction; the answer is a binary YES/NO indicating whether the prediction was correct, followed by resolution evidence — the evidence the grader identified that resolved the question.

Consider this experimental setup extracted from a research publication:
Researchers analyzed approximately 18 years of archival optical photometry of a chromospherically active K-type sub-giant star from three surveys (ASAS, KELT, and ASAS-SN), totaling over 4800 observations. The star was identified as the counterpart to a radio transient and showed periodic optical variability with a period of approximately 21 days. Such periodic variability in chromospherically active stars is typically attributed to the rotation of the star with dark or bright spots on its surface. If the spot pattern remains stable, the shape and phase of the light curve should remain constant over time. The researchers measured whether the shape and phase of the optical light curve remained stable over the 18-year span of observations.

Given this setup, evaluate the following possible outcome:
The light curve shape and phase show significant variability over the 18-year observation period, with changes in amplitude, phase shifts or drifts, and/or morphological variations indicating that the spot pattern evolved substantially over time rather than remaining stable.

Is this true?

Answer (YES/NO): YES